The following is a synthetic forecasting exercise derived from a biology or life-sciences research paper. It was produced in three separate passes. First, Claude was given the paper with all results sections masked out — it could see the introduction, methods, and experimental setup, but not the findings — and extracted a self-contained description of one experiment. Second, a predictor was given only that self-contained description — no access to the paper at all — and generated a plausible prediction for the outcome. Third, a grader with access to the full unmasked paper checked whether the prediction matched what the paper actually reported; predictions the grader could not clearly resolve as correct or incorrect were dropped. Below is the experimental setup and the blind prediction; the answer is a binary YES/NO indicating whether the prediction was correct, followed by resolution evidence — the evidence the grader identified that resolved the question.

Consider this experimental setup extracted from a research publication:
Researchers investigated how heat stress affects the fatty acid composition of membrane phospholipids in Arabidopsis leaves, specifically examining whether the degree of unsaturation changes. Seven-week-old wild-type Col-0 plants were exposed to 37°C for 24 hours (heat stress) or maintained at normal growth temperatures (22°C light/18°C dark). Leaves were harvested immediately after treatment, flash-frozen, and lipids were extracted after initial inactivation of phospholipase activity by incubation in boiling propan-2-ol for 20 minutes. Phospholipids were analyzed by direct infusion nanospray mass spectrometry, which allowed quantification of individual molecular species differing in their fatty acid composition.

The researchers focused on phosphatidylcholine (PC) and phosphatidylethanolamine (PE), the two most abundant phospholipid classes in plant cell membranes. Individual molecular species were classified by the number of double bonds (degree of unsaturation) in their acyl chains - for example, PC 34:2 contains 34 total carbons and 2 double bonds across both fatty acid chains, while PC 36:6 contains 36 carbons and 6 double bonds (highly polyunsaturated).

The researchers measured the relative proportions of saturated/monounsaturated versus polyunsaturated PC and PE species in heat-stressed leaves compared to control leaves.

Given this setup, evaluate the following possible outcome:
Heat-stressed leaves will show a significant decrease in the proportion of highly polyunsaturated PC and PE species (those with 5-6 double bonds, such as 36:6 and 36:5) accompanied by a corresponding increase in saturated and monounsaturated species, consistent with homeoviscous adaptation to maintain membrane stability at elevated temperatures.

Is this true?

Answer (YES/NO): YES